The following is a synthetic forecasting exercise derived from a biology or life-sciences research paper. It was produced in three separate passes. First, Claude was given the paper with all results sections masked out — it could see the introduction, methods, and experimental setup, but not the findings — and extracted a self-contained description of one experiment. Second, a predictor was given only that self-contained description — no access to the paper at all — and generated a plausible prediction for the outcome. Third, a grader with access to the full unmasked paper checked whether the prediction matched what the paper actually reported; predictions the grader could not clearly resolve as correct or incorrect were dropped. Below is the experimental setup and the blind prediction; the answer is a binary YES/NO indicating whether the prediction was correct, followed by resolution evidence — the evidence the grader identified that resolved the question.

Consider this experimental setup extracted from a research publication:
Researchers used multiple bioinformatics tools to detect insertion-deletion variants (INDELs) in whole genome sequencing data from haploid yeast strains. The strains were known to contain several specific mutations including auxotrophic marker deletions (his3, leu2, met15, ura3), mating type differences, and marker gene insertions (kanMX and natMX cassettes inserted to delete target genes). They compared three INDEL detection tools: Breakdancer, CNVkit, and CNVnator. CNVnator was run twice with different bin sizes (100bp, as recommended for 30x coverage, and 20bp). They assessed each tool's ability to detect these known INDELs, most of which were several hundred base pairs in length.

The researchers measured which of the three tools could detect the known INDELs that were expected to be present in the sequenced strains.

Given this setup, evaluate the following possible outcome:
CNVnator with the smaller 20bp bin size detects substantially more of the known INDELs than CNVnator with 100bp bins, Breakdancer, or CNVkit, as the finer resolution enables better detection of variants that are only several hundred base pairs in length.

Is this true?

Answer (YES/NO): YES